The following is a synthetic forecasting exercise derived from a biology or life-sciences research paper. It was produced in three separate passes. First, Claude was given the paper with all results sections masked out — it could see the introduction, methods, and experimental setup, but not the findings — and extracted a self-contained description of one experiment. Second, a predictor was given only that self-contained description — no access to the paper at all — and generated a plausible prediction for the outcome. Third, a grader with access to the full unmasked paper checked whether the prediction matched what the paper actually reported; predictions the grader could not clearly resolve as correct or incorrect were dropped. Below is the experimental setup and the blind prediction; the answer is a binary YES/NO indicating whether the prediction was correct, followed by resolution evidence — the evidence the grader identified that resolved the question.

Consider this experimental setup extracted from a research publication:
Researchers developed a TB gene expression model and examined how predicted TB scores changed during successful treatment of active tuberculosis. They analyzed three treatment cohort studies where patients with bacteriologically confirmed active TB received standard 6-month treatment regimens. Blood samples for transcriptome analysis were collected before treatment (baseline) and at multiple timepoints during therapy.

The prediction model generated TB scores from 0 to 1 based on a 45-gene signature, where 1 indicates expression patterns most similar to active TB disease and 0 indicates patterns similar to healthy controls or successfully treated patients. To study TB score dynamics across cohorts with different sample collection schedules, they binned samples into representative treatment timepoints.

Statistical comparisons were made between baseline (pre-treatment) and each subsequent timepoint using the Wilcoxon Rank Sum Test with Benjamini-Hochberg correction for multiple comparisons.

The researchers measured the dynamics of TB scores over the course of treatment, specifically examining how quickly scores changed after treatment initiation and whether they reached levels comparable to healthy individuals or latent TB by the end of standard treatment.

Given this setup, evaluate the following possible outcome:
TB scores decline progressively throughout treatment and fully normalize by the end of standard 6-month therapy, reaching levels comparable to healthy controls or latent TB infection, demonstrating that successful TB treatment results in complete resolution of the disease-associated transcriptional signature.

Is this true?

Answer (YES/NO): YES